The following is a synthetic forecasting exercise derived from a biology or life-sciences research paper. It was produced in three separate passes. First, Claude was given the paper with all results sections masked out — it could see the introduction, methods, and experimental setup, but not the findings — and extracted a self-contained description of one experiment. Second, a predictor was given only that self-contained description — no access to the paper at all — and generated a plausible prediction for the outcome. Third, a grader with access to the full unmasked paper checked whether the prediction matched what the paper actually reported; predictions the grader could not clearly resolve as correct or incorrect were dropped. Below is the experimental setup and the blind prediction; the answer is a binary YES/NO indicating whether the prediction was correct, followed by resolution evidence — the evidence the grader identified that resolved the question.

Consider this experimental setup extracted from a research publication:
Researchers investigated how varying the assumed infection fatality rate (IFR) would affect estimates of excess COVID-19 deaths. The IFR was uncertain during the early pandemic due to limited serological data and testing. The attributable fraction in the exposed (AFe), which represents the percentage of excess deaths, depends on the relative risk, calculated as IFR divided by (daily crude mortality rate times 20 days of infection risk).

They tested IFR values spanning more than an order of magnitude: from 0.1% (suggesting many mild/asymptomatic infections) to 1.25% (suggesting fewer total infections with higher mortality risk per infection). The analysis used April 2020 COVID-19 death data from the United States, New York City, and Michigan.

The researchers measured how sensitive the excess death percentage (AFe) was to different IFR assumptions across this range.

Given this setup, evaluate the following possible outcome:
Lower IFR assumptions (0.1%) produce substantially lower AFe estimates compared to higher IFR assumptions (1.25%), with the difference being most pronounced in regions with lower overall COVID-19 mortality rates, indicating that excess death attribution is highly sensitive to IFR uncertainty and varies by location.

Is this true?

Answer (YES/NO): YES